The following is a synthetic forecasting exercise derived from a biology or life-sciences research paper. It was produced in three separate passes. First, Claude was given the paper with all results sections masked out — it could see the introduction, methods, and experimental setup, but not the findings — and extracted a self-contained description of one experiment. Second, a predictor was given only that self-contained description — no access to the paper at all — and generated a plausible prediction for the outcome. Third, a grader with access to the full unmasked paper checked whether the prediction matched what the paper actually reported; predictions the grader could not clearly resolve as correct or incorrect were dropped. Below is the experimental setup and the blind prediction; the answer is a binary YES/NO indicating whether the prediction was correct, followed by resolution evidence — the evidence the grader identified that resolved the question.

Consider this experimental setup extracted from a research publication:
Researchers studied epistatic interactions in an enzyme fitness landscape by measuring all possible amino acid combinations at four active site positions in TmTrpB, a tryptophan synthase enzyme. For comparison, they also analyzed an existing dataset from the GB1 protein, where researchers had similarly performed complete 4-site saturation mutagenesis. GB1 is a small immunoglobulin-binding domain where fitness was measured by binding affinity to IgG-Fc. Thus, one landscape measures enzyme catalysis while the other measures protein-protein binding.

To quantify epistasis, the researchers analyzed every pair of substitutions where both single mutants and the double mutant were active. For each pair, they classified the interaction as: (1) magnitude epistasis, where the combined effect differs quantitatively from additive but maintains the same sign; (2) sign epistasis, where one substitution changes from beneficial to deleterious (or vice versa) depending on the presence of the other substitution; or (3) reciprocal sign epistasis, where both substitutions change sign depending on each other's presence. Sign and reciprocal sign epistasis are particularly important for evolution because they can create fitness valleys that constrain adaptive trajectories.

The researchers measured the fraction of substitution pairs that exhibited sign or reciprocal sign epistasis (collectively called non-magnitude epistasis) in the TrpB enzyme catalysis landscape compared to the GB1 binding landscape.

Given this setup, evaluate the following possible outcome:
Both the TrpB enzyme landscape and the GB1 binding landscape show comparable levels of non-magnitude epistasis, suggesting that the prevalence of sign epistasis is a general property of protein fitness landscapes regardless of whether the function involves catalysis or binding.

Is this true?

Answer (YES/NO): YES